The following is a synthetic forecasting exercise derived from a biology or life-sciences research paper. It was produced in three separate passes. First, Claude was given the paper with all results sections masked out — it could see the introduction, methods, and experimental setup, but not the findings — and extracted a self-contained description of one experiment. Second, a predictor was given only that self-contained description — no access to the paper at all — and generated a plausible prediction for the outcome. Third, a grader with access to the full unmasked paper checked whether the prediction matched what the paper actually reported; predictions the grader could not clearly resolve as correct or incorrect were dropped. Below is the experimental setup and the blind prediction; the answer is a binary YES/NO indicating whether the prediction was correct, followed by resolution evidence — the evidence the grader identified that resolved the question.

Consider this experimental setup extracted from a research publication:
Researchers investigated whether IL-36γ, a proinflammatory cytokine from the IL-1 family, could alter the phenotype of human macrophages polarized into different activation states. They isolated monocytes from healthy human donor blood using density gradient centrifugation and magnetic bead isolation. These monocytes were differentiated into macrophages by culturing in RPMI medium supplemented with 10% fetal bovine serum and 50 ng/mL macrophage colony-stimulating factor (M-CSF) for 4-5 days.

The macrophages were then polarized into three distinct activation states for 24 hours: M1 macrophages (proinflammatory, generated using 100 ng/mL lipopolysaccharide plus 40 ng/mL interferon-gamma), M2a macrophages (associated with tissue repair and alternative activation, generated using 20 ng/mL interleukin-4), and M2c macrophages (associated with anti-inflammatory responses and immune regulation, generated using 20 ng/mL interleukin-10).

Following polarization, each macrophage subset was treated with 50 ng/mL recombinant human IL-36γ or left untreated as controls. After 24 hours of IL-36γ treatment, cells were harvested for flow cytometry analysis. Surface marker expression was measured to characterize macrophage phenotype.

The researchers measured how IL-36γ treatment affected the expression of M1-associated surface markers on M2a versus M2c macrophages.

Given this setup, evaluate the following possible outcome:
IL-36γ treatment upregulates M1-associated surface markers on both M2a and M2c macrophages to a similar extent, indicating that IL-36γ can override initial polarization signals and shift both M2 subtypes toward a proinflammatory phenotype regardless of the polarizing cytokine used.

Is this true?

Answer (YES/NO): NO